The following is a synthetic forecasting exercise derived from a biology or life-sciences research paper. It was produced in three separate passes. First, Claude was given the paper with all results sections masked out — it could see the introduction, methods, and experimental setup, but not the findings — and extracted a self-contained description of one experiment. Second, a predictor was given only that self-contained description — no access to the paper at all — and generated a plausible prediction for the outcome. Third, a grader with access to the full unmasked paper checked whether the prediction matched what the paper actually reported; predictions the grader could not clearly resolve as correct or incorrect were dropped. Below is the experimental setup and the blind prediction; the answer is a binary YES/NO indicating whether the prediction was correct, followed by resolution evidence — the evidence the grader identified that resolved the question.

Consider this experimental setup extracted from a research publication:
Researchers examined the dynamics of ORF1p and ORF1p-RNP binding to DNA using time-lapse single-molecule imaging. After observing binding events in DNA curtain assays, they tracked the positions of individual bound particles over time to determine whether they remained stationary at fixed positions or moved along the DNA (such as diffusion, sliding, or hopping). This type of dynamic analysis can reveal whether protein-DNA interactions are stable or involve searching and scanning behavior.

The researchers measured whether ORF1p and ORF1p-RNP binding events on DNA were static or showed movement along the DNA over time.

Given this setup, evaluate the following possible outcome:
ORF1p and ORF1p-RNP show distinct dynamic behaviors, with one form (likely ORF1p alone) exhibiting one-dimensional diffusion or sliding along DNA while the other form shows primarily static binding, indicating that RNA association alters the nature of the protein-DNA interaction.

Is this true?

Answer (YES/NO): NO